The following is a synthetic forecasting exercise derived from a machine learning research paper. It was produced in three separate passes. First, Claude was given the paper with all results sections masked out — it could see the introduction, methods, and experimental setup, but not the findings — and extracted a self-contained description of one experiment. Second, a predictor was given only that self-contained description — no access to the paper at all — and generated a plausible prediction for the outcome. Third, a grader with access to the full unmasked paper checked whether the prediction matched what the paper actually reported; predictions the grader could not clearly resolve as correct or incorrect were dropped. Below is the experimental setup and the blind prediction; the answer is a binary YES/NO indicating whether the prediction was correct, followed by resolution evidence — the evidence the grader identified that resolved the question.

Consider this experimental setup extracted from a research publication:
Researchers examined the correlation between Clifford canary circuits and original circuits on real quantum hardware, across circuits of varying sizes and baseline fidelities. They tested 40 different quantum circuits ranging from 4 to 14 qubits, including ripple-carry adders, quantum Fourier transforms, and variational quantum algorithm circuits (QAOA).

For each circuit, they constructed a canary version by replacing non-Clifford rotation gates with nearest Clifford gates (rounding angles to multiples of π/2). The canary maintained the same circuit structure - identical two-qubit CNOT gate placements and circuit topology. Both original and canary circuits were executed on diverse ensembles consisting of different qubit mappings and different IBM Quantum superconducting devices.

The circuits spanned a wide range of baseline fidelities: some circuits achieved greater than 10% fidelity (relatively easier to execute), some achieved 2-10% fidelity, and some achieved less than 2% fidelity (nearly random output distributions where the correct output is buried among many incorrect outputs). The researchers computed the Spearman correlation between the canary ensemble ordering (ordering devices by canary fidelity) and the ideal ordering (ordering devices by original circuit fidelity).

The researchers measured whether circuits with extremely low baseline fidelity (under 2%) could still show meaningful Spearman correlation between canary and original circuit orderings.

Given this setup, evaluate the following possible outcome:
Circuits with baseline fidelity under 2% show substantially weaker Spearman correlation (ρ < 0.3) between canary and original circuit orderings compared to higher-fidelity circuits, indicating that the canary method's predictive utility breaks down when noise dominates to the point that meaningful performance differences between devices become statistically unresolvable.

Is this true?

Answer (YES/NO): NO